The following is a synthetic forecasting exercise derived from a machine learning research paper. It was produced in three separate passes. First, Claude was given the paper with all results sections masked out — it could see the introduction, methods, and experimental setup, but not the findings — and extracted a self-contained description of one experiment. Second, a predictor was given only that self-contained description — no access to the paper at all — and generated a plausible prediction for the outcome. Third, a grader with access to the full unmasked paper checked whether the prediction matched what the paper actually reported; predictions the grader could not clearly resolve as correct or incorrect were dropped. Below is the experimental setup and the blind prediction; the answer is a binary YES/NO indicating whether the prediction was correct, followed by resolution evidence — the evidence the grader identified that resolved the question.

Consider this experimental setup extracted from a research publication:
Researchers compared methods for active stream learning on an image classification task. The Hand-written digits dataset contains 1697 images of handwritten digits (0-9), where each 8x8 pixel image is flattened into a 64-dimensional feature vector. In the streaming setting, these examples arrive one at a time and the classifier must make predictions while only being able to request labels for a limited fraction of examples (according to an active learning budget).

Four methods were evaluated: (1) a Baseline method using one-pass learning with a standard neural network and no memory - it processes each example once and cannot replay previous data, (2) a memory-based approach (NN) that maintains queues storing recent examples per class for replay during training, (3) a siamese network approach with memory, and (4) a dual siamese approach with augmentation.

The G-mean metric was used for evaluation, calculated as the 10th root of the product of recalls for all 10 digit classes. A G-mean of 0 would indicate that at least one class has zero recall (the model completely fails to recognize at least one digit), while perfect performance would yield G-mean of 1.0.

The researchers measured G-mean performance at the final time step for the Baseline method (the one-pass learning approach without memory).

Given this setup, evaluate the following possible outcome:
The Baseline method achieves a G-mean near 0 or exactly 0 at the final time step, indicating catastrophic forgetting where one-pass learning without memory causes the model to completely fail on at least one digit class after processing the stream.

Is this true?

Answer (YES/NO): YES